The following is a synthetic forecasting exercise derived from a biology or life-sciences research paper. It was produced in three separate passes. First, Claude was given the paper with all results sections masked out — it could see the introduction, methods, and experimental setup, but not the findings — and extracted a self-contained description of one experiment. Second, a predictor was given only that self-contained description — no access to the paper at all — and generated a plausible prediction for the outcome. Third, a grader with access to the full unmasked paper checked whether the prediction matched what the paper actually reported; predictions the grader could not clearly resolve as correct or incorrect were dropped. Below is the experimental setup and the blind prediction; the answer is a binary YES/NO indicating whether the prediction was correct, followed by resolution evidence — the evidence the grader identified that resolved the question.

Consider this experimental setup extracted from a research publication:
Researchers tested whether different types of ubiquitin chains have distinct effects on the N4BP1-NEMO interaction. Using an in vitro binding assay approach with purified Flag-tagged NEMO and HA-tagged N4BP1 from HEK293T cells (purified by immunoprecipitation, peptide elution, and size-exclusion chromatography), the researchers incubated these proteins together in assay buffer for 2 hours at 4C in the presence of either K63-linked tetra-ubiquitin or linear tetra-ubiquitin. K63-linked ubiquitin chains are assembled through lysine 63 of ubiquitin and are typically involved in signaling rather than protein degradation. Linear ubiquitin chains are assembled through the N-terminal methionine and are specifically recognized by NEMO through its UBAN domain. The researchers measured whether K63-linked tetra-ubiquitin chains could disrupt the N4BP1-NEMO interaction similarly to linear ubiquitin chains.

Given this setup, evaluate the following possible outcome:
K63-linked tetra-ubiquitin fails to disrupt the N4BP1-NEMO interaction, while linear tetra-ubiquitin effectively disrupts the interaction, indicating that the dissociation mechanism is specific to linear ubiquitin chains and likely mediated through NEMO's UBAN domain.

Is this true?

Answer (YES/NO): NO